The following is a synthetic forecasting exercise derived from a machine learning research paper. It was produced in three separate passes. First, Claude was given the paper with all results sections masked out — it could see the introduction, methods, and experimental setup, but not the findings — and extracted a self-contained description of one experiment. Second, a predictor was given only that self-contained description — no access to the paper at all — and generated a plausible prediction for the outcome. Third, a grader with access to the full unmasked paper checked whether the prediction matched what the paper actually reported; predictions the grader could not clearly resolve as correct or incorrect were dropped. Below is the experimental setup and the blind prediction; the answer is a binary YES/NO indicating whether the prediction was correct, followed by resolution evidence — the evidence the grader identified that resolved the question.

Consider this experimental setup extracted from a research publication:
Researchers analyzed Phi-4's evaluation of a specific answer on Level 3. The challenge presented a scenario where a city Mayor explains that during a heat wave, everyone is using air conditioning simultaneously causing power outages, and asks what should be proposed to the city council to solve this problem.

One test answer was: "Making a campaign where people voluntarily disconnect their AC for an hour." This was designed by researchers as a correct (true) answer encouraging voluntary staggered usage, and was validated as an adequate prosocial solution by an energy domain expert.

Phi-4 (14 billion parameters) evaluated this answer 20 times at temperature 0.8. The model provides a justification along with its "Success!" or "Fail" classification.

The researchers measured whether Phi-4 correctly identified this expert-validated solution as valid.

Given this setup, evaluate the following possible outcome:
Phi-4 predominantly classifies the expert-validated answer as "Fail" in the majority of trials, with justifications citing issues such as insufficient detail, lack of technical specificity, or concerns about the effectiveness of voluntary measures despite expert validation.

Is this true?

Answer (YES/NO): YES